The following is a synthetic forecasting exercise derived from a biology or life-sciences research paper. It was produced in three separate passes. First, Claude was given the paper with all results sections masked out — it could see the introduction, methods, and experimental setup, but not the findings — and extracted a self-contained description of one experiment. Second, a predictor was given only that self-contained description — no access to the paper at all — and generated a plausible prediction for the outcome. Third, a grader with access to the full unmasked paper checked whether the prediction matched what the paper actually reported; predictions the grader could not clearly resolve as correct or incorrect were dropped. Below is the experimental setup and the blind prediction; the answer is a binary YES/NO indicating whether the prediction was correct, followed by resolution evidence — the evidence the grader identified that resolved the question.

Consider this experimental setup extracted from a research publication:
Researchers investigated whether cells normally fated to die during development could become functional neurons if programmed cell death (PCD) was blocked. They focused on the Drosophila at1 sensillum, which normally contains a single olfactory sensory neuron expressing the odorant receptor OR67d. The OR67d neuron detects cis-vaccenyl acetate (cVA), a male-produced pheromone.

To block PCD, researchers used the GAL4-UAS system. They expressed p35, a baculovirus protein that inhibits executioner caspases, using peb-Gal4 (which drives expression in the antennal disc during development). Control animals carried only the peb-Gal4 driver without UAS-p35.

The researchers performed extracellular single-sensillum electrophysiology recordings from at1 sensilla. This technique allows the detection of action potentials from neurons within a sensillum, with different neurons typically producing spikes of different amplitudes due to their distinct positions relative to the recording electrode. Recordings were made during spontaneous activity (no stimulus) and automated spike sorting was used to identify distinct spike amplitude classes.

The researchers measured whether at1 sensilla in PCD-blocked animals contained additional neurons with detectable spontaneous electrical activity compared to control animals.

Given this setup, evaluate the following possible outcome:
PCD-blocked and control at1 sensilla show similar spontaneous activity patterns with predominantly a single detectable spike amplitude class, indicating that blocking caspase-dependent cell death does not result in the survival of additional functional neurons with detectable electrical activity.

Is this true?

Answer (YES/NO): NO